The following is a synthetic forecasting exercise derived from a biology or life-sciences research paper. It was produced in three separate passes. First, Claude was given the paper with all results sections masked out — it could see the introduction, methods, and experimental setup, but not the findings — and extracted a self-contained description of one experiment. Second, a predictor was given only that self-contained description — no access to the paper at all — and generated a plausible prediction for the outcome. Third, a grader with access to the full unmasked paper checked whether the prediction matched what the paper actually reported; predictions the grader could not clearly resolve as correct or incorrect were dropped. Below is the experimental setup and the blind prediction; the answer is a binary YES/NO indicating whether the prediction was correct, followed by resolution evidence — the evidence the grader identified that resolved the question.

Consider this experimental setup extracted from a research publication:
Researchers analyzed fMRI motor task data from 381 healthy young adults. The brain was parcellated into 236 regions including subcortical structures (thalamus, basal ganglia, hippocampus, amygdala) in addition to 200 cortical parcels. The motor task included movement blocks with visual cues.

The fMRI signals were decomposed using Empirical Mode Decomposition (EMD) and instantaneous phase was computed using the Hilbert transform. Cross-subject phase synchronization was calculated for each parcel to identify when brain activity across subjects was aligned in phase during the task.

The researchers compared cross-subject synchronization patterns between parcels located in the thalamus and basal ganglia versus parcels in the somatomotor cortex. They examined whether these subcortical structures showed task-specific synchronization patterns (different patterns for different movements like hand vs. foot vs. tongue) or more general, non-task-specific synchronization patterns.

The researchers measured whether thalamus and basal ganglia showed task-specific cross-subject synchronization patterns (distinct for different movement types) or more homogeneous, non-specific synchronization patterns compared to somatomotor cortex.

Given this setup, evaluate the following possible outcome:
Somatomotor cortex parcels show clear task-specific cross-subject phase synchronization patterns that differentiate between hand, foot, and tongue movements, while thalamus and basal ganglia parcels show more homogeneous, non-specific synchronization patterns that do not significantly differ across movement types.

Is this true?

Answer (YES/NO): YES